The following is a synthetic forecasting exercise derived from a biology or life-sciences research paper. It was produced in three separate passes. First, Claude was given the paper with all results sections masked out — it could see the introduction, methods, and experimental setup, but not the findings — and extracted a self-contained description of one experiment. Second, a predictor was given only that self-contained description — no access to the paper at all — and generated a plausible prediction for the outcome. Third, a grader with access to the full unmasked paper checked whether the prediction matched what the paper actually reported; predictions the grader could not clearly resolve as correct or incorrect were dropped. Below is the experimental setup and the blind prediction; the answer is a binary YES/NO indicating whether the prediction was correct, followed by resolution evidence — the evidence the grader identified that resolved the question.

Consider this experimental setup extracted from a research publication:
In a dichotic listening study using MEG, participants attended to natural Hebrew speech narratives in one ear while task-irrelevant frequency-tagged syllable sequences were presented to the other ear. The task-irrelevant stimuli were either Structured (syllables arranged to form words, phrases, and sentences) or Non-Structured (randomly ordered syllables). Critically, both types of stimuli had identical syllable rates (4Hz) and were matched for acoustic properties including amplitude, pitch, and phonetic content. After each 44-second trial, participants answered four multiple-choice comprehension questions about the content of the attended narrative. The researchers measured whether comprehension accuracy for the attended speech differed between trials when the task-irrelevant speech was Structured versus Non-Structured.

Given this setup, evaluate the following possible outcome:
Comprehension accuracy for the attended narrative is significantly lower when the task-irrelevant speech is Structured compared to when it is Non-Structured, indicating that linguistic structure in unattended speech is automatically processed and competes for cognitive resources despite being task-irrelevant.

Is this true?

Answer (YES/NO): NO